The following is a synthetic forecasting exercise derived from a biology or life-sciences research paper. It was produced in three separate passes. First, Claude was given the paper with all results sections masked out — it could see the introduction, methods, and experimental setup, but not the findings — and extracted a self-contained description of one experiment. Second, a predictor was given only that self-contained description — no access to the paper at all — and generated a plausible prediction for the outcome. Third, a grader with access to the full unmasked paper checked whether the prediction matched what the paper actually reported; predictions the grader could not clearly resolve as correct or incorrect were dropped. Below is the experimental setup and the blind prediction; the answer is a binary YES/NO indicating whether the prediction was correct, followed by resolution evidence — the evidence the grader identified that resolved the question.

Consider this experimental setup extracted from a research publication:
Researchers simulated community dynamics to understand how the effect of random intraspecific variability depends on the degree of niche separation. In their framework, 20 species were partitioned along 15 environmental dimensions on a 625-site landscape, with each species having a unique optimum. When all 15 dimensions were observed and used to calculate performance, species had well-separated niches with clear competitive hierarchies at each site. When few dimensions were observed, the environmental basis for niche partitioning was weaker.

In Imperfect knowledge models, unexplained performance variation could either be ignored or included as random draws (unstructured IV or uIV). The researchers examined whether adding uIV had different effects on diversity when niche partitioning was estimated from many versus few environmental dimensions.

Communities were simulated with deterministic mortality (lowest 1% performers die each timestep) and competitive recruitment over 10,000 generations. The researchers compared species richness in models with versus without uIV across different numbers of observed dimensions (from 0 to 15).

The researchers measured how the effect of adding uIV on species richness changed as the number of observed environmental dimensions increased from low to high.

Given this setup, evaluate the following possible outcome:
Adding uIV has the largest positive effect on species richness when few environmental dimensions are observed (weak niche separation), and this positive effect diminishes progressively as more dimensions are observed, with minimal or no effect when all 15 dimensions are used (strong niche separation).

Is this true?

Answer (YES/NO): NO